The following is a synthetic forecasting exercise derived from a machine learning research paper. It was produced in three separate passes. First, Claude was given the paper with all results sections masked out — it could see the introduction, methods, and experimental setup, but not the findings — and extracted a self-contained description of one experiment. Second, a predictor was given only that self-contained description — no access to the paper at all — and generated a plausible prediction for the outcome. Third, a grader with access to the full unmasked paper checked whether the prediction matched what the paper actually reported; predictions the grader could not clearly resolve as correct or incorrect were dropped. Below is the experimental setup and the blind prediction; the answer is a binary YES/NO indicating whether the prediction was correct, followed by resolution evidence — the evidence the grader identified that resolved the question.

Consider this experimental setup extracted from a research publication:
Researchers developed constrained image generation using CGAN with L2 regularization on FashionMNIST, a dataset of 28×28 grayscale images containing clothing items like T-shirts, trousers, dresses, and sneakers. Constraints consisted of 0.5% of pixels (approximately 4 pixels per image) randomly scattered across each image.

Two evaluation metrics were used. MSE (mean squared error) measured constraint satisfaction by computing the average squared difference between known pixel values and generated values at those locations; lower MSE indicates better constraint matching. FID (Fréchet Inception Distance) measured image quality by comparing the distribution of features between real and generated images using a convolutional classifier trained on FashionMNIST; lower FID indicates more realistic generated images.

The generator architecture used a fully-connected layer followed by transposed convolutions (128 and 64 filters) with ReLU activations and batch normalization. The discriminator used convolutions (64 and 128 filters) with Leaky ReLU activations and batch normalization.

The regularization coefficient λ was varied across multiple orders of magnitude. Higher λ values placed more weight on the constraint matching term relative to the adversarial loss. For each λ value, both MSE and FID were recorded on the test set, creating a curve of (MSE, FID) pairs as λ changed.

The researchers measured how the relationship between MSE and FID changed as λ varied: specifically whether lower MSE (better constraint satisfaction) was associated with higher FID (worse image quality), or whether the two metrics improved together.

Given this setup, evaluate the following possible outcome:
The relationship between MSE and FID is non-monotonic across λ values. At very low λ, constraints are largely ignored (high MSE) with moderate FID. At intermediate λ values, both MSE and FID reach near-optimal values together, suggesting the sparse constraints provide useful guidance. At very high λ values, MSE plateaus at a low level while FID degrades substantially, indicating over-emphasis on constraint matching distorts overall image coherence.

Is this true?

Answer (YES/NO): NO